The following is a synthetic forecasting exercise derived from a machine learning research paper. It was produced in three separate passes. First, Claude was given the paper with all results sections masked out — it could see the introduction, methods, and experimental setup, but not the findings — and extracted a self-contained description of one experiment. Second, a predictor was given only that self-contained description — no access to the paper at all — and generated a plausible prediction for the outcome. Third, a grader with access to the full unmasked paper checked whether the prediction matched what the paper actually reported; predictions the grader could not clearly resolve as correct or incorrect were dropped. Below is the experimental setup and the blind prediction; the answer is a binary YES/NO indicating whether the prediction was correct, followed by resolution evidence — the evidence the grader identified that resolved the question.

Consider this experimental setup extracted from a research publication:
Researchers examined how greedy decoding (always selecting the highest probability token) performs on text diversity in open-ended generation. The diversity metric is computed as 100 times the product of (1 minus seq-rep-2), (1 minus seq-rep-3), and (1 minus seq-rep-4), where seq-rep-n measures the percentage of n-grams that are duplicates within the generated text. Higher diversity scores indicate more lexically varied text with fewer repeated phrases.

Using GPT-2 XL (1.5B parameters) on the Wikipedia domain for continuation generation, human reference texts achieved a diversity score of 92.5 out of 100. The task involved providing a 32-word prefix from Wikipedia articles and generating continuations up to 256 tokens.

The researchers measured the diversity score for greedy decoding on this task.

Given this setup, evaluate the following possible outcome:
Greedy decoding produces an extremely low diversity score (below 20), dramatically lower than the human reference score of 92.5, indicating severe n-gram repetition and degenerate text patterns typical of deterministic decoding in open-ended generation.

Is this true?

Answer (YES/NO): YES